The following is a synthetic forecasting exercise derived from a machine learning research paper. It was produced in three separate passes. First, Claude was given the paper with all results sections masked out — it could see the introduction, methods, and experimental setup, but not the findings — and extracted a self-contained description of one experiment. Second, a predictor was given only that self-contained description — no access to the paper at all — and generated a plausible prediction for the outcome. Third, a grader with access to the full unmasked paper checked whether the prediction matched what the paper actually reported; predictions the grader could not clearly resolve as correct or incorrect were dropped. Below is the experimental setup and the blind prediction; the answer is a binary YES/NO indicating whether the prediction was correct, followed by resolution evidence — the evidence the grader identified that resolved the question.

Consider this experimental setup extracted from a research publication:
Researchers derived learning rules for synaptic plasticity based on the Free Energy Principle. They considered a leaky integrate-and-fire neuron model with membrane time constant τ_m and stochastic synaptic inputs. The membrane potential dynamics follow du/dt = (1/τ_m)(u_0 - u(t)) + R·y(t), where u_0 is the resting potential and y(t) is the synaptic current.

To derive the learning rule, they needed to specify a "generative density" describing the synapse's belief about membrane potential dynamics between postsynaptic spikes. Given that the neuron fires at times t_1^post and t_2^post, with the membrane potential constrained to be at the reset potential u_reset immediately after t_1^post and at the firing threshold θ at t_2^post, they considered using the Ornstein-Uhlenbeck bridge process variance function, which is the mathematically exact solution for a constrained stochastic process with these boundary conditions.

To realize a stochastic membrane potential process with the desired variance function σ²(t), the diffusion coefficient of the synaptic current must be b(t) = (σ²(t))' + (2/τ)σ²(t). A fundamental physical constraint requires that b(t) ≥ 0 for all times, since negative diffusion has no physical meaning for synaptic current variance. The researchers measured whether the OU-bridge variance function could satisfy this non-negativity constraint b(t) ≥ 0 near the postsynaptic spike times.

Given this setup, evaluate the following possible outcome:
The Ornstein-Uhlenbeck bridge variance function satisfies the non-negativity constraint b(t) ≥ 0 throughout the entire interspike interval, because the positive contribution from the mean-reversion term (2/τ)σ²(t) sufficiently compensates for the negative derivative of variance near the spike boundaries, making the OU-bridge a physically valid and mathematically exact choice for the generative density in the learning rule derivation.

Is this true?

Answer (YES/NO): NO